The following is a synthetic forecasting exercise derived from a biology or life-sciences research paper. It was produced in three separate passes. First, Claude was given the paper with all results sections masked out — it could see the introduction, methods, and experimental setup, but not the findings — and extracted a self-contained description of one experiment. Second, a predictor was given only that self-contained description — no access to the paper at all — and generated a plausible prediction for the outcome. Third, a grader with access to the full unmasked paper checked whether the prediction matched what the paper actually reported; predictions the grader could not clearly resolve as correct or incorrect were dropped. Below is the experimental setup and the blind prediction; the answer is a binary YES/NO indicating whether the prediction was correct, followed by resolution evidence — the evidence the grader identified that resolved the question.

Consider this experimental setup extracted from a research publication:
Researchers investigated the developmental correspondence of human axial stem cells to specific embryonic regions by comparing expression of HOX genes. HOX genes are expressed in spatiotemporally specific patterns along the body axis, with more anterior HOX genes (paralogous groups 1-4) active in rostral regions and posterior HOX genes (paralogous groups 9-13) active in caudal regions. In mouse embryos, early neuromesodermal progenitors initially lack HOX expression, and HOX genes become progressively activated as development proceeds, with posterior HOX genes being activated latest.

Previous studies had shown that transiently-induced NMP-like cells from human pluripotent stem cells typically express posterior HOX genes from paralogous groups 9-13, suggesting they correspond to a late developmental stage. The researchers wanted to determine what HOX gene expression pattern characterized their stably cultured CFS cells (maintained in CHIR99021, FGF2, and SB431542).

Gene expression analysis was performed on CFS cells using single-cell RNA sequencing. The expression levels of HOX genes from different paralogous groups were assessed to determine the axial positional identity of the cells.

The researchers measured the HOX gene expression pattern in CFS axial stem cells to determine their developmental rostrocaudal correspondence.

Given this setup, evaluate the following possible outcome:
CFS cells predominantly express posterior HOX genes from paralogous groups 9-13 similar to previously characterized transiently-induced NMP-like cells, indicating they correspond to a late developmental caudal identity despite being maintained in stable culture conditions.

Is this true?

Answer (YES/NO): NO